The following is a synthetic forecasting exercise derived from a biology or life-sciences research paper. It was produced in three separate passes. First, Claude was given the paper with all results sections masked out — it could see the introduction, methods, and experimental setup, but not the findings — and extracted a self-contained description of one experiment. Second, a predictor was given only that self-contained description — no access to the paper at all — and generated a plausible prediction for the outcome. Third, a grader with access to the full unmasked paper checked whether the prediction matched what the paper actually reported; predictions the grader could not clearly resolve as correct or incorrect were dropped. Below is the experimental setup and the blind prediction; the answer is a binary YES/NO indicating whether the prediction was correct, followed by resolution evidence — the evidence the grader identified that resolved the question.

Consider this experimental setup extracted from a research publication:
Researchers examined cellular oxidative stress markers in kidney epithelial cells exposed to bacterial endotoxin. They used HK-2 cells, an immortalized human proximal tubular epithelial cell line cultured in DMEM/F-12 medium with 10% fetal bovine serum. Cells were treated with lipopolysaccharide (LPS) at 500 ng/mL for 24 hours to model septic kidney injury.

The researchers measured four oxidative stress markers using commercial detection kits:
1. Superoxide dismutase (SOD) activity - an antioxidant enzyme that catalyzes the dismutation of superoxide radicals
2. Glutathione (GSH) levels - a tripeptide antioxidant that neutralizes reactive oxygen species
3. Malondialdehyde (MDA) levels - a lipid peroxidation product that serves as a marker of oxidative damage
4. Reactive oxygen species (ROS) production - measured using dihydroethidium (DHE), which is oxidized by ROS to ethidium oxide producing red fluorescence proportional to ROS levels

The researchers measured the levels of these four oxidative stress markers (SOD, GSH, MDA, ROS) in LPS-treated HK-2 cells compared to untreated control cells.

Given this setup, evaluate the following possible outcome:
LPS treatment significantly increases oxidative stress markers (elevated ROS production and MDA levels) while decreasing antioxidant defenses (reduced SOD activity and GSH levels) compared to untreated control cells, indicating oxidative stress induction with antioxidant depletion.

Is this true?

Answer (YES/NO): YES